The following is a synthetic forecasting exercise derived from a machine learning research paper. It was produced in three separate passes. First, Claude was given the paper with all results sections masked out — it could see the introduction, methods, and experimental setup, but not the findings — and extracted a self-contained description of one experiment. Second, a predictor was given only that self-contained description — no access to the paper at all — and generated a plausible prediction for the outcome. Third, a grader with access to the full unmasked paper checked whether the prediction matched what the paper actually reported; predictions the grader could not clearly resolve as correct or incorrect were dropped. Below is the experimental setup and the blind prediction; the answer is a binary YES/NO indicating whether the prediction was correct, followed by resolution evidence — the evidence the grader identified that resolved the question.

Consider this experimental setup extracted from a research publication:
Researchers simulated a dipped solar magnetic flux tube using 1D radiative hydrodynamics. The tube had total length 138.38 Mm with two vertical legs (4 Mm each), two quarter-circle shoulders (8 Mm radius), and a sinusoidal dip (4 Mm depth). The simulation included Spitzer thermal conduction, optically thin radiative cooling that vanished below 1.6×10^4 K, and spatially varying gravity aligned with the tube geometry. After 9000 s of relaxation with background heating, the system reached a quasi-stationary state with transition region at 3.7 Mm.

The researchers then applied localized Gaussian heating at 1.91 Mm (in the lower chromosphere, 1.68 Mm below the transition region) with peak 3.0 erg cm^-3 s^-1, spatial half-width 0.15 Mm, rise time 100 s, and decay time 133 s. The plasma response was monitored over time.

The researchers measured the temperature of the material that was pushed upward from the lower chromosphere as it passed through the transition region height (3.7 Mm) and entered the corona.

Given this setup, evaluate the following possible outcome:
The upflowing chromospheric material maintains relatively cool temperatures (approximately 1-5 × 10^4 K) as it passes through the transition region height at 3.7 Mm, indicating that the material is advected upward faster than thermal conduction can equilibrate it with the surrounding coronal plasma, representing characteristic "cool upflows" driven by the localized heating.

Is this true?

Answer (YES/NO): YES